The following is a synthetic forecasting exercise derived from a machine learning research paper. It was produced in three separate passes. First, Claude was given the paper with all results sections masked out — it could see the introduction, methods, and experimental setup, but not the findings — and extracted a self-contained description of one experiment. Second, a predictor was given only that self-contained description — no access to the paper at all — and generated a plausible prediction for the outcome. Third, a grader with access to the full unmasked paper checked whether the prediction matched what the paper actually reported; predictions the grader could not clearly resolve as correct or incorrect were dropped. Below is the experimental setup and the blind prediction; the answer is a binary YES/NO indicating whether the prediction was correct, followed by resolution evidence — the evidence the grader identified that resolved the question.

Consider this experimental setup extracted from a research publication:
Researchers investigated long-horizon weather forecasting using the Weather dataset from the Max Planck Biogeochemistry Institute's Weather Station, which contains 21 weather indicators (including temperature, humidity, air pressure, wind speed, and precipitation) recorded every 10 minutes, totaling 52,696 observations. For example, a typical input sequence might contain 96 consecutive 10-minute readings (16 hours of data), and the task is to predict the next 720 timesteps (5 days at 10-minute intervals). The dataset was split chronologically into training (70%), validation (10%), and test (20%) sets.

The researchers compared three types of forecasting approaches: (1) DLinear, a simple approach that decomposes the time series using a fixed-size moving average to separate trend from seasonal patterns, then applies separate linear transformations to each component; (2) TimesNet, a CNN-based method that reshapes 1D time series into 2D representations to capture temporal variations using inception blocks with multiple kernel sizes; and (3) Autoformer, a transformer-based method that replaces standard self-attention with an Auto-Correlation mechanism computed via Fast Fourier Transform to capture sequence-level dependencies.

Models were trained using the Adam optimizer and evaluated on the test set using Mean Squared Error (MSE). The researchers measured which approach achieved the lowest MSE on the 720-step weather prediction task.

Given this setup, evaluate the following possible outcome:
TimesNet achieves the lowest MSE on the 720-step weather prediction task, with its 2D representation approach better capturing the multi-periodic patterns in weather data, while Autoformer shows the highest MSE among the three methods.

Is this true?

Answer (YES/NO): NO